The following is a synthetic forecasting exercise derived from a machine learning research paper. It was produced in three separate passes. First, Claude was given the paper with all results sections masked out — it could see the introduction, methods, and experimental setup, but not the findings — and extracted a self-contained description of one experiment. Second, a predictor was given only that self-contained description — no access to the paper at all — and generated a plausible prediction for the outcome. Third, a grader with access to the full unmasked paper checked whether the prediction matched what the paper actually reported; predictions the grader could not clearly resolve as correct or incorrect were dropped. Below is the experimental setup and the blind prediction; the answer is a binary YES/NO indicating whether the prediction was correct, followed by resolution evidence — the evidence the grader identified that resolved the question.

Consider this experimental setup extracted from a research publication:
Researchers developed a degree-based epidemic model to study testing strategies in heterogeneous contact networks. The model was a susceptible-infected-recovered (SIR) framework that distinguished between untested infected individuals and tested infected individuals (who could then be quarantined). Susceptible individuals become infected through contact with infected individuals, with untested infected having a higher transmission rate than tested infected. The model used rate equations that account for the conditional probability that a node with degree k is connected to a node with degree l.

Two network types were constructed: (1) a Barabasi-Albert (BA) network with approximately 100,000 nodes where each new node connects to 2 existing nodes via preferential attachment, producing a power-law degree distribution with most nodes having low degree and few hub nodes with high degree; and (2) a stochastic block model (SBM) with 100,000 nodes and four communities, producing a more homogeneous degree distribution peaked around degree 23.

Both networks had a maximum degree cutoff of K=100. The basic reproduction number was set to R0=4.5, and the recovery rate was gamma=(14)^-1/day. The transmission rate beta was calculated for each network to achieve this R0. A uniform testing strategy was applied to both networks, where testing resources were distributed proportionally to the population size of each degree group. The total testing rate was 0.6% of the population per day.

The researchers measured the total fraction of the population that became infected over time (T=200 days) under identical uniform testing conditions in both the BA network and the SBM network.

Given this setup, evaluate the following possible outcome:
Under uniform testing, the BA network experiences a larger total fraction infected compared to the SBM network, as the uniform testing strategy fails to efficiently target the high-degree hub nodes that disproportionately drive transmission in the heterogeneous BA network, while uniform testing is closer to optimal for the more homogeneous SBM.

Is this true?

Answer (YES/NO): NO